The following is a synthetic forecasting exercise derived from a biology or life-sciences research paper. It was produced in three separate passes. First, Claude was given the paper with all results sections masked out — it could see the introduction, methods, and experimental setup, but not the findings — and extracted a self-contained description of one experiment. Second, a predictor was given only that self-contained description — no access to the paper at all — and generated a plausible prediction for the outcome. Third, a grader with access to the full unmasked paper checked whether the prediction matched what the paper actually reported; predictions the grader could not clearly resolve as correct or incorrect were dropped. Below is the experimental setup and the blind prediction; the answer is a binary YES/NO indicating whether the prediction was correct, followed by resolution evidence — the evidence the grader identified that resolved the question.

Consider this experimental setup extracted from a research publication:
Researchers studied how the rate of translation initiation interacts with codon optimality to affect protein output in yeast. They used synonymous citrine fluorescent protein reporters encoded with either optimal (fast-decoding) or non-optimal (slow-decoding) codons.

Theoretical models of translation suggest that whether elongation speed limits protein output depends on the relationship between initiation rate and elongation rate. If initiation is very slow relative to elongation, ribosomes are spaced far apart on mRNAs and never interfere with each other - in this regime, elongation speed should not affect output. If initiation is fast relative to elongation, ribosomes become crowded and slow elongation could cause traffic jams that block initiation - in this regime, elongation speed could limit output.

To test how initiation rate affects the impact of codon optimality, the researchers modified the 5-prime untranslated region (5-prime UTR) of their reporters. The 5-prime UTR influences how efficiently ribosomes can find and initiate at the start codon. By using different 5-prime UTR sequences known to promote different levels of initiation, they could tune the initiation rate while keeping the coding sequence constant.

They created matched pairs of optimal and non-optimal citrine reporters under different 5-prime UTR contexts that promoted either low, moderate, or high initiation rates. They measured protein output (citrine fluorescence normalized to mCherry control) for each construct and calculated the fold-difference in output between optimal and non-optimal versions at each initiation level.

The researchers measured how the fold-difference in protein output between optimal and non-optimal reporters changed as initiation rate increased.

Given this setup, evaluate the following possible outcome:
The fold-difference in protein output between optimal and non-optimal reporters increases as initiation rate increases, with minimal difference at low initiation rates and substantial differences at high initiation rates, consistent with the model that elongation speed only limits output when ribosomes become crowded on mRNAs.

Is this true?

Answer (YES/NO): NO